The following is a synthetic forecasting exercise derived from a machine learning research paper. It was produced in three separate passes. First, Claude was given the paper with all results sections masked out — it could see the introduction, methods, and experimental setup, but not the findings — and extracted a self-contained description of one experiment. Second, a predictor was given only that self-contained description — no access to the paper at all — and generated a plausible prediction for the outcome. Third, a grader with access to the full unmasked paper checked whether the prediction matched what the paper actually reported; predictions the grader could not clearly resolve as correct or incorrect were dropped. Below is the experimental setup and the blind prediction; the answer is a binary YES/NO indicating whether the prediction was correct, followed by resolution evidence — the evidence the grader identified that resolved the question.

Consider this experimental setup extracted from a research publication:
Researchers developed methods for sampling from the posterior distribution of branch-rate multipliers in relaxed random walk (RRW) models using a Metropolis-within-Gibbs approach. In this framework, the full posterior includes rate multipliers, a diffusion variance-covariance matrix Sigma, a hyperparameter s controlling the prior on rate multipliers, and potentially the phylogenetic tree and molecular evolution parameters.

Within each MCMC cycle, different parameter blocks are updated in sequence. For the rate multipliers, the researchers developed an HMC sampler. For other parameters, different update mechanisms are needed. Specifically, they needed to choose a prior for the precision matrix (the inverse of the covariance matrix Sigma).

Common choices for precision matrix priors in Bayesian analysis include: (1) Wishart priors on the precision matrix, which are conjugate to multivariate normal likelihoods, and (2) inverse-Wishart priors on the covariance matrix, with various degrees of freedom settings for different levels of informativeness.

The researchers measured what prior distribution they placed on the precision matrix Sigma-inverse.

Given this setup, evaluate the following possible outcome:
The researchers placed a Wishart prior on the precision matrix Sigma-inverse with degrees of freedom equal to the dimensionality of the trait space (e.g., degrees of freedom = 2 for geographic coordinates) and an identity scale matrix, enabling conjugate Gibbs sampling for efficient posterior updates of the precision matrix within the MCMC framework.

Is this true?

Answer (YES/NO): YES